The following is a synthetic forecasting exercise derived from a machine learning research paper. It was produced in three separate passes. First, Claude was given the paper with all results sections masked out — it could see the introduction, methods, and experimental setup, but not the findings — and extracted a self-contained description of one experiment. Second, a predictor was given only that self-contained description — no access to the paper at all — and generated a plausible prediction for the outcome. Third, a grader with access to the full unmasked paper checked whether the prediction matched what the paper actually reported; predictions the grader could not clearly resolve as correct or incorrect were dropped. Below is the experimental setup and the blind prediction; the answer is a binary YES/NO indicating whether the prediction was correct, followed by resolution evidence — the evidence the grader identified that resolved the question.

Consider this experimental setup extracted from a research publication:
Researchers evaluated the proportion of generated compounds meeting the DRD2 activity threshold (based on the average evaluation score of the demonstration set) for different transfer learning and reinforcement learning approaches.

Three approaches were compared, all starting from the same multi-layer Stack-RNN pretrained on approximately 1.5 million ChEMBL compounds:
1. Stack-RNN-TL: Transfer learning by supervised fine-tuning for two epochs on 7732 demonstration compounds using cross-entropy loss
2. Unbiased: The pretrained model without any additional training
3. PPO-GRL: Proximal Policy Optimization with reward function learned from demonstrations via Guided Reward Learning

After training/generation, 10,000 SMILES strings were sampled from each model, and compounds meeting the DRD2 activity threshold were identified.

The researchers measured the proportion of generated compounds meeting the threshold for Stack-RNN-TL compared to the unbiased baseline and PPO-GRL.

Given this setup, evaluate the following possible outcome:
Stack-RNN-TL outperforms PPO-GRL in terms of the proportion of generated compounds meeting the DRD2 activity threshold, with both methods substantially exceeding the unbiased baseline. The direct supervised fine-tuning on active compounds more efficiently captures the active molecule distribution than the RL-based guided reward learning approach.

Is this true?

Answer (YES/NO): NO